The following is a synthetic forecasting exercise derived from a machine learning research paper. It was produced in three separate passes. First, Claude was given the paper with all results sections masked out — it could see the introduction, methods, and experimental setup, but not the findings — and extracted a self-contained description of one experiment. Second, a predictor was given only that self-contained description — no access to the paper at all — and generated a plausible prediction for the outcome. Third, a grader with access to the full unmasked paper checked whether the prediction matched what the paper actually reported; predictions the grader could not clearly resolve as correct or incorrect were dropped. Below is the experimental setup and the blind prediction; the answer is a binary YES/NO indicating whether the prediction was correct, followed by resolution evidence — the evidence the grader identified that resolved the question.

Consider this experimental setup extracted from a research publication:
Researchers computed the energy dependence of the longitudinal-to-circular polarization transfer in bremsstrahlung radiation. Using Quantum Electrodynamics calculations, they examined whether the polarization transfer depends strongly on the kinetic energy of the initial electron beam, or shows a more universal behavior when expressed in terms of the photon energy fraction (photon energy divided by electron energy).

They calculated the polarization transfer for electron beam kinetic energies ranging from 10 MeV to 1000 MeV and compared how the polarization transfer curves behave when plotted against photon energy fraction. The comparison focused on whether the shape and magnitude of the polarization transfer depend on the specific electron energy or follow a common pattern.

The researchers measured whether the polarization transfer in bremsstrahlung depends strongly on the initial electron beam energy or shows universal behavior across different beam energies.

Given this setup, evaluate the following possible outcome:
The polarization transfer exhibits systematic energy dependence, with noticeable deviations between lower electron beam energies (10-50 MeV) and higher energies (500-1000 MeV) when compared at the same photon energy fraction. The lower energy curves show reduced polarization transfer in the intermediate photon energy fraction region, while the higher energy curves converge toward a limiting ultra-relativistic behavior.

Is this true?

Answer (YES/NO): NO